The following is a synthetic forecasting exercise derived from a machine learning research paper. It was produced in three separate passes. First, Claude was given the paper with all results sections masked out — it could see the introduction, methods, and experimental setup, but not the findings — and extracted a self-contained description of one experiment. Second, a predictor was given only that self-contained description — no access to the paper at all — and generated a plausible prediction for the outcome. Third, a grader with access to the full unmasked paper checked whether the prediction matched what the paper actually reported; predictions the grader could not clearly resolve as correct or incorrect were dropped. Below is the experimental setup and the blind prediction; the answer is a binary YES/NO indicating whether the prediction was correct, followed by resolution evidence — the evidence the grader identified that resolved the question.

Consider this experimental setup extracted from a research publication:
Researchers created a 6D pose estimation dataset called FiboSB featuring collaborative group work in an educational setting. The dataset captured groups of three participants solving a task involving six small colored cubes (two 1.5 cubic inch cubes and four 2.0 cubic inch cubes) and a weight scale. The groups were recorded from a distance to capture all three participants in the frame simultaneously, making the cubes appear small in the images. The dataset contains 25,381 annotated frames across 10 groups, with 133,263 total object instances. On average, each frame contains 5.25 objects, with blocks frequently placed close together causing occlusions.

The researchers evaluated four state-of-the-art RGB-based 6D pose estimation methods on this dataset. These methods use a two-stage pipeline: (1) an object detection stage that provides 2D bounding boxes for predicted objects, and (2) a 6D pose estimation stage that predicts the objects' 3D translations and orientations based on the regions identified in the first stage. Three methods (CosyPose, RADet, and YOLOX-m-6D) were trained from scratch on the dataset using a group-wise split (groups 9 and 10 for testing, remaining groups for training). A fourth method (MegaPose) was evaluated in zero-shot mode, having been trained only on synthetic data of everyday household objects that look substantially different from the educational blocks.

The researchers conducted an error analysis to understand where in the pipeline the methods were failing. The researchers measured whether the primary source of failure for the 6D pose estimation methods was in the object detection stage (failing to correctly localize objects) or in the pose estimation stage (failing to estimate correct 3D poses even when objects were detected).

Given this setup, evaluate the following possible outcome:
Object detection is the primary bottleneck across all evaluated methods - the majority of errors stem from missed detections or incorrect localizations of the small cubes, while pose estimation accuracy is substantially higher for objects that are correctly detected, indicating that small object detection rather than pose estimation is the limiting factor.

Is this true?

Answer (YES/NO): NO